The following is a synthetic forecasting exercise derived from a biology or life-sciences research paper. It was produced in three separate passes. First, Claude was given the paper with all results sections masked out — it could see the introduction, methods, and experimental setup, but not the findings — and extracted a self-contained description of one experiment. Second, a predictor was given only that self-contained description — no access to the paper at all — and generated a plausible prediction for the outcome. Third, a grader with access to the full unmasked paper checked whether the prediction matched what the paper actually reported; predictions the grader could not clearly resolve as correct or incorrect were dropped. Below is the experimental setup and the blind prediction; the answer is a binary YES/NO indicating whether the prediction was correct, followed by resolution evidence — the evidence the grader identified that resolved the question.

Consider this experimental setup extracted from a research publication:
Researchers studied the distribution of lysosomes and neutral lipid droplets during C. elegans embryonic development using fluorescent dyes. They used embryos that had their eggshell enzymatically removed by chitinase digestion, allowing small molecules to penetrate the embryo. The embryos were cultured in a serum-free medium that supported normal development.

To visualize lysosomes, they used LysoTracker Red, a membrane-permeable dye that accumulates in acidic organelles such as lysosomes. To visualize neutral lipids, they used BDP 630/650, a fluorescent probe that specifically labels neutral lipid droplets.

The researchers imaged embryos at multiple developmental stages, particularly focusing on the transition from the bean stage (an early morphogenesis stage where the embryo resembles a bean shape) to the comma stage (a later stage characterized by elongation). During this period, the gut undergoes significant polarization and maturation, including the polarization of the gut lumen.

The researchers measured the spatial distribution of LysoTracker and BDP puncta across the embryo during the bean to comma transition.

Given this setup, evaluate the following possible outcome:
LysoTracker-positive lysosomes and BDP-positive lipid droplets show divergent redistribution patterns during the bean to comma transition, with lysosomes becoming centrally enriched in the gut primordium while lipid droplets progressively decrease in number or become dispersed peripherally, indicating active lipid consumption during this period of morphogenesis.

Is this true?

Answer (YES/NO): NO